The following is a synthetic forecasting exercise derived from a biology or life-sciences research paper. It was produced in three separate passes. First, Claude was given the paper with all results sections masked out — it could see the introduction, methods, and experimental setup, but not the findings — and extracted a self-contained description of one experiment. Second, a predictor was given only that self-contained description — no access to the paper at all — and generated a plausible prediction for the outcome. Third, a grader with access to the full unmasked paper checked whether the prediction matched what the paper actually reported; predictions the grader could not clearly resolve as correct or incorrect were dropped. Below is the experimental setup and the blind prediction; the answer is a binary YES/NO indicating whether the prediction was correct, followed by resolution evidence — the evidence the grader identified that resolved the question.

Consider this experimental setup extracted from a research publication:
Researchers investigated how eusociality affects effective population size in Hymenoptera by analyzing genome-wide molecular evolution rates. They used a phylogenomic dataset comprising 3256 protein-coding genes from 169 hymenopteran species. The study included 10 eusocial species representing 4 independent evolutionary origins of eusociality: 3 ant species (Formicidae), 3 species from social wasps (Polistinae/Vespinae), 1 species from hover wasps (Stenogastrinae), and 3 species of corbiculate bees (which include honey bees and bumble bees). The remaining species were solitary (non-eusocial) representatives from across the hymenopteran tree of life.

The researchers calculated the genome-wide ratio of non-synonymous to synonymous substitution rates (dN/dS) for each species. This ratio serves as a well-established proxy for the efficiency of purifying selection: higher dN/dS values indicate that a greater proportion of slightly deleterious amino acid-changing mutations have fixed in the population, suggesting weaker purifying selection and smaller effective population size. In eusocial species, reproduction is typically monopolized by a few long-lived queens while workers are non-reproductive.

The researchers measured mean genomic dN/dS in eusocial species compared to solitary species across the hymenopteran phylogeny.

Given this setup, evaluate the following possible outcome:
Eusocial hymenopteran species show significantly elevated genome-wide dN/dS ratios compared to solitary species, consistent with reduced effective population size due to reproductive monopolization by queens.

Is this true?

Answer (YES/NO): YES